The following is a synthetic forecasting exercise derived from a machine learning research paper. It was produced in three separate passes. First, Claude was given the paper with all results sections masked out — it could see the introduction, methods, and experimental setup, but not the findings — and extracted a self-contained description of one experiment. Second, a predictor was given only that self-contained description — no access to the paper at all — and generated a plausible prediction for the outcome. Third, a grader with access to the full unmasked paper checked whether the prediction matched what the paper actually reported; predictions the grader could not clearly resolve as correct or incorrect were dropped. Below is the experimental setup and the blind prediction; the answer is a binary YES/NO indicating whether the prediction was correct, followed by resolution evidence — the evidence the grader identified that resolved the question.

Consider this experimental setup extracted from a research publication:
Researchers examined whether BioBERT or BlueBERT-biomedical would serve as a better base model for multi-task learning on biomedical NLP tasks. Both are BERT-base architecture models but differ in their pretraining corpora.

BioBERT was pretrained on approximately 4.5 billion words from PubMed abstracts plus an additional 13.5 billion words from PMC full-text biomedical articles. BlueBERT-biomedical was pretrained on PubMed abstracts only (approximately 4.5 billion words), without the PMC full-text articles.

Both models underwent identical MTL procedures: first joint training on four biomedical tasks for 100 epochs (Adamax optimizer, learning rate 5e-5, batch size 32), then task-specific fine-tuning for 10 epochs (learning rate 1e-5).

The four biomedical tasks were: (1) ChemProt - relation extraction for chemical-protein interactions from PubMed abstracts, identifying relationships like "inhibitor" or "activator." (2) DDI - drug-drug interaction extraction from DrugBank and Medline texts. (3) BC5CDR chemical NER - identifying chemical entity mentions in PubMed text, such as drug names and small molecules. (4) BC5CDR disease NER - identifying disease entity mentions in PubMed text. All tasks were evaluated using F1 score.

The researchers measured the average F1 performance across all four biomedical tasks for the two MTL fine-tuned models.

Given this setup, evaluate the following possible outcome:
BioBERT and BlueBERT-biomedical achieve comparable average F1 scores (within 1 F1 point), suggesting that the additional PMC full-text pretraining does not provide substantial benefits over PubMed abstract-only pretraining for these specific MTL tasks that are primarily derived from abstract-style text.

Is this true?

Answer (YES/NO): YES